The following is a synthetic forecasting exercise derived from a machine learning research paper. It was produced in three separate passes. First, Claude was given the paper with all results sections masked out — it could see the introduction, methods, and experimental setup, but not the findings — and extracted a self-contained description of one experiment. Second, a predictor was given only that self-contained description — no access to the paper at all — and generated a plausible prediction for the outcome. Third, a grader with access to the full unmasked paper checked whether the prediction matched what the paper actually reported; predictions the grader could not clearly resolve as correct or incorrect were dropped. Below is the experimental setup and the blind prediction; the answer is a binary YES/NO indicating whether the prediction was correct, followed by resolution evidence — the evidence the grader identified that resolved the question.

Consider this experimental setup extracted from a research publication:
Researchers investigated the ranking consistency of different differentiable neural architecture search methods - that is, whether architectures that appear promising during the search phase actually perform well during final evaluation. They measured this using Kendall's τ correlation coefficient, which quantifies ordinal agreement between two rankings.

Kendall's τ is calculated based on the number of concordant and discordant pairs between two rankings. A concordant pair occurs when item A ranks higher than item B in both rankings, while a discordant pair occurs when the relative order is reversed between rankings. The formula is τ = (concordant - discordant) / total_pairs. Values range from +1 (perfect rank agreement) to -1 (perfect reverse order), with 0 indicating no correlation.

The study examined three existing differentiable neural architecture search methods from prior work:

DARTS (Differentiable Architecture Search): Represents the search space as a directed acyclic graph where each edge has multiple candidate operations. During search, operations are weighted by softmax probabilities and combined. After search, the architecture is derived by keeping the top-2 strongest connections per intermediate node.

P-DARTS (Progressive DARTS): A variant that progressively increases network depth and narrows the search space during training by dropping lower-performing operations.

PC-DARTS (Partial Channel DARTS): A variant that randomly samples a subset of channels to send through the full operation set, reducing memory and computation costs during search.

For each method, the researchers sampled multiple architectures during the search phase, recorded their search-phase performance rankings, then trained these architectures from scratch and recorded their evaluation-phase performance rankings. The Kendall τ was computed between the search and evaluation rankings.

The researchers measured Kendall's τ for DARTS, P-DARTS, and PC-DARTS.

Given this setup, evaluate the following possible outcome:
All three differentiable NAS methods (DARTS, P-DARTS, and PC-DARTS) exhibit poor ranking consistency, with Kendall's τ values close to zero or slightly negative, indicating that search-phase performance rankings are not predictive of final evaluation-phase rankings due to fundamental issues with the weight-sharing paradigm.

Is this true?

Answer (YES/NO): NO